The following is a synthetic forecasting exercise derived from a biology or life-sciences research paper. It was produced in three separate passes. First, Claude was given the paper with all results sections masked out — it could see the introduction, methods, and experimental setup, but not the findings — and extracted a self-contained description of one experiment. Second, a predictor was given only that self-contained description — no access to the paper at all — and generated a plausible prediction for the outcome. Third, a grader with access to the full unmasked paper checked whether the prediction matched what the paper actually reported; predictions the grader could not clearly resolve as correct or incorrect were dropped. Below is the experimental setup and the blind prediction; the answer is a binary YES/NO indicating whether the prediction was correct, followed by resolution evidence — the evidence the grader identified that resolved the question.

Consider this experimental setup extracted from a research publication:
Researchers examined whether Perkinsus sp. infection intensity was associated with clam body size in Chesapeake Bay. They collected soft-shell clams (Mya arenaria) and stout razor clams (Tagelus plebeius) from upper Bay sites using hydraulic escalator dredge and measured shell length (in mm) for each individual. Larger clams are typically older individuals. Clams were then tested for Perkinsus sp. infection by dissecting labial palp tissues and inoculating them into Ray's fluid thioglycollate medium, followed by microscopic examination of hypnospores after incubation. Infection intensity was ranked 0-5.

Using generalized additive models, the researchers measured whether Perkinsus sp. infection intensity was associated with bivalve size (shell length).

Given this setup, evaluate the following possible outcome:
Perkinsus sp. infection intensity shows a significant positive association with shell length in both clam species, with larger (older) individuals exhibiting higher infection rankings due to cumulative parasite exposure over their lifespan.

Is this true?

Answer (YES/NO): YES